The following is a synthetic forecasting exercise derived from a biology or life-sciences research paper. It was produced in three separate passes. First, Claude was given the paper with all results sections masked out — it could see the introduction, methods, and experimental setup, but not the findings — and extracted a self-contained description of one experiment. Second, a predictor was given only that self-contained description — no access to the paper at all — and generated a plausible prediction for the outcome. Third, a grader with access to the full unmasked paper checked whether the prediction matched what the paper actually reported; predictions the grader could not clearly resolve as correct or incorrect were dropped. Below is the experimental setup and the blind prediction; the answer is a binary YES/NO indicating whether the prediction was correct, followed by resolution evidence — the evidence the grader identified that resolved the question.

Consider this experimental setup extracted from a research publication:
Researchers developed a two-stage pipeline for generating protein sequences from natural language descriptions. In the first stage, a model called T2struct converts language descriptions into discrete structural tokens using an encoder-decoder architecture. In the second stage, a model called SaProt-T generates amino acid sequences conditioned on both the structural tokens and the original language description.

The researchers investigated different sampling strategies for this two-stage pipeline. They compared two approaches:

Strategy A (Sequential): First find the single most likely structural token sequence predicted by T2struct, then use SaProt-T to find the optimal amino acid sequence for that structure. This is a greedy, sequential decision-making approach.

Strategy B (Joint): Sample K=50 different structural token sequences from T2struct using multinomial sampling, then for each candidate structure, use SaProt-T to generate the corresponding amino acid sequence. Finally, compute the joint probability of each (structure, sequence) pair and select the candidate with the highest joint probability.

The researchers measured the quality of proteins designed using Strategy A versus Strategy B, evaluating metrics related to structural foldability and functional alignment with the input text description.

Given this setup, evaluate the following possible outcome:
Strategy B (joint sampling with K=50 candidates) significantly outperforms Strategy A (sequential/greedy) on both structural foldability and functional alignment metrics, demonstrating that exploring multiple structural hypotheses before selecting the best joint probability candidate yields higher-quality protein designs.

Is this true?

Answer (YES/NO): YES